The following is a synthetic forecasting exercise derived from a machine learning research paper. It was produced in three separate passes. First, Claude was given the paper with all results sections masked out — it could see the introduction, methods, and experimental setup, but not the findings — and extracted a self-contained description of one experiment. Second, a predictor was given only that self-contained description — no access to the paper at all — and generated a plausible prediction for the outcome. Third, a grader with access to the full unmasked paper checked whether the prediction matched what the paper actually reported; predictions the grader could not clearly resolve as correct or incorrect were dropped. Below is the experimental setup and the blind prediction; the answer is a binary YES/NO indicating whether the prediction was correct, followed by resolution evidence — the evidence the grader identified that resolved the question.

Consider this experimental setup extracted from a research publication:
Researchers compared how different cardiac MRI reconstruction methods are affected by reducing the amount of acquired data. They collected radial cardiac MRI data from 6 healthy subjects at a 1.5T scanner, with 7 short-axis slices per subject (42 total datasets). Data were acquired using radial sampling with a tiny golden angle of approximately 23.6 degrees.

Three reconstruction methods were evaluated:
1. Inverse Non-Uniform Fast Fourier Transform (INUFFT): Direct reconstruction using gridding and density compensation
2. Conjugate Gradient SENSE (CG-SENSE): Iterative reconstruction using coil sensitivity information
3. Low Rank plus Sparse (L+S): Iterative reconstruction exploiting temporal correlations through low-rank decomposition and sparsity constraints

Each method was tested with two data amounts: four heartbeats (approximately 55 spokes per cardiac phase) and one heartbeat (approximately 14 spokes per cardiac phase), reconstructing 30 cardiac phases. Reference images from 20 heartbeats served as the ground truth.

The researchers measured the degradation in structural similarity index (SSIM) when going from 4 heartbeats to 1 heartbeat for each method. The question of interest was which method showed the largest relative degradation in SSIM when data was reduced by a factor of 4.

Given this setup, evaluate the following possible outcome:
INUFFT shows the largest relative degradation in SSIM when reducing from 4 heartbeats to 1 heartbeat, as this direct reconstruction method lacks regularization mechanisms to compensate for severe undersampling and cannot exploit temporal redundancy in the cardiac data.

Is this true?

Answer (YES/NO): YES